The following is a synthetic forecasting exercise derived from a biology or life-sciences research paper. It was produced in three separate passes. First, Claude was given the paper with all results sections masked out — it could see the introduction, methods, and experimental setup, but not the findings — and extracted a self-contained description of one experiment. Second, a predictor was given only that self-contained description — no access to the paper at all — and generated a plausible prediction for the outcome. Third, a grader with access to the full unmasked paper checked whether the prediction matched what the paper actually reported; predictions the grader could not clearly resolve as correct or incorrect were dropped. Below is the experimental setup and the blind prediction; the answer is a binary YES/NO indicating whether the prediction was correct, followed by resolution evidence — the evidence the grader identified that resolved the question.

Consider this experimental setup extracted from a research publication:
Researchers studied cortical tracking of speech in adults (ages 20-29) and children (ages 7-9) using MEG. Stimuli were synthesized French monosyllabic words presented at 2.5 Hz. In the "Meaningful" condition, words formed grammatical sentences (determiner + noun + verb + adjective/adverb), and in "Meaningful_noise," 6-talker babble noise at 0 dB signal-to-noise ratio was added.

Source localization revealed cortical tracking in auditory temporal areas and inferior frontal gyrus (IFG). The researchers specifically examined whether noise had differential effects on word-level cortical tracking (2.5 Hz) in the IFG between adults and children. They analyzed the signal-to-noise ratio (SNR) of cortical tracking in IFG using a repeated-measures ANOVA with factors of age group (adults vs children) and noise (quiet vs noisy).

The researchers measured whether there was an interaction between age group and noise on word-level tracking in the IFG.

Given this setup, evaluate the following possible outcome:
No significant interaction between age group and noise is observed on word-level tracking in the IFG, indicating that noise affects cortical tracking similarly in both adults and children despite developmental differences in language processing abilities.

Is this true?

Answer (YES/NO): NO